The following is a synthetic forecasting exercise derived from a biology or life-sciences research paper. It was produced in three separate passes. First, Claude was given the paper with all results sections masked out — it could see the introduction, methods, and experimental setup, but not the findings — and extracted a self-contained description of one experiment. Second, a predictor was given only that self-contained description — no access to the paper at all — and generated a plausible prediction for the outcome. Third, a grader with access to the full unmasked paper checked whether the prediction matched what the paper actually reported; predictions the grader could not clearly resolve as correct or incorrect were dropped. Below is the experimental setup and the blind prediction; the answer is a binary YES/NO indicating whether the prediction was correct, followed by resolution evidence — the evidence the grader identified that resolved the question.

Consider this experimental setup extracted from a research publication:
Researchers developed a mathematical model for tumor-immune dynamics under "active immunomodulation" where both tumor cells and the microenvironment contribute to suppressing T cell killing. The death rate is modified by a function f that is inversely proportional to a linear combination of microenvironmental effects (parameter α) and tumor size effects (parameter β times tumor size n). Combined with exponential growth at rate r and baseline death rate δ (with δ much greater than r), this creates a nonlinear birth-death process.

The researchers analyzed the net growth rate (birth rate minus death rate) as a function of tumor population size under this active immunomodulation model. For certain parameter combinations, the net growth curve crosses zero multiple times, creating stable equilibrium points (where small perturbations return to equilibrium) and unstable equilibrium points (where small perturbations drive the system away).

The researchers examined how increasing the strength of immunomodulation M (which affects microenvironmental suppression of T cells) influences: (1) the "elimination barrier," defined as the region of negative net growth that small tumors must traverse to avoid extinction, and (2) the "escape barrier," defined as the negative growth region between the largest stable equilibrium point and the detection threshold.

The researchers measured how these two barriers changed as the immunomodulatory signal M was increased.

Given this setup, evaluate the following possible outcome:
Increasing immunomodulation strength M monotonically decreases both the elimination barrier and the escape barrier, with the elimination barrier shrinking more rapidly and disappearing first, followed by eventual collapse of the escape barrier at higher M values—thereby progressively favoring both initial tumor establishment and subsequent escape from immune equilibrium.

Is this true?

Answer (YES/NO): NO